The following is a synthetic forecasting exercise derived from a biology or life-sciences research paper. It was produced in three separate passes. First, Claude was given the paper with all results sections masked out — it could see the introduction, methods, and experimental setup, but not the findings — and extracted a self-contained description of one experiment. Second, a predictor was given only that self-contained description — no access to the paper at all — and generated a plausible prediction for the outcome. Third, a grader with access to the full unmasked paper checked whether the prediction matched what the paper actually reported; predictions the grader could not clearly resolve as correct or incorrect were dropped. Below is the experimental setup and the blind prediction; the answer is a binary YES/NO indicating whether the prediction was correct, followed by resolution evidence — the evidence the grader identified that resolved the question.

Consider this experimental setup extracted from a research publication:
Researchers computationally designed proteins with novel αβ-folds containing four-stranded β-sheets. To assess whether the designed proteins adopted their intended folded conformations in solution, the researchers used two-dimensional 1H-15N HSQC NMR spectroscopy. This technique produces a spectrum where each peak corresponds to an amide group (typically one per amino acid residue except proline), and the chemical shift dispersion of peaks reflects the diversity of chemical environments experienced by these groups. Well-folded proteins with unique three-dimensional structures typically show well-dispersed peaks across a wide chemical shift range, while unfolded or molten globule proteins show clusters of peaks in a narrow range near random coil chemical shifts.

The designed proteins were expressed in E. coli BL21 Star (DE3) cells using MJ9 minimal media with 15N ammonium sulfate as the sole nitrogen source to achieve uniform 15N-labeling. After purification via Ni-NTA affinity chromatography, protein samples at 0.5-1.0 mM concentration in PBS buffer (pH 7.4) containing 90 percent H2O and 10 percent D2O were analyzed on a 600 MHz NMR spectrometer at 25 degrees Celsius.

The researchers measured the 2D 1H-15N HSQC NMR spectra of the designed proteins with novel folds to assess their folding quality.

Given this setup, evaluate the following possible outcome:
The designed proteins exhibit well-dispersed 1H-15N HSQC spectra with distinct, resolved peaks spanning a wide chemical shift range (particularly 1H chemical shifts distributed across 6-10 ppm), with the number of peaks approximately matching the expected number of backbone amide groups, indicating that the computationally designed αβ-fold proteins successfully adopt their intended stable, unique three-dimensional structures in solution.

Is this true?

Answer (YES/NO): YES